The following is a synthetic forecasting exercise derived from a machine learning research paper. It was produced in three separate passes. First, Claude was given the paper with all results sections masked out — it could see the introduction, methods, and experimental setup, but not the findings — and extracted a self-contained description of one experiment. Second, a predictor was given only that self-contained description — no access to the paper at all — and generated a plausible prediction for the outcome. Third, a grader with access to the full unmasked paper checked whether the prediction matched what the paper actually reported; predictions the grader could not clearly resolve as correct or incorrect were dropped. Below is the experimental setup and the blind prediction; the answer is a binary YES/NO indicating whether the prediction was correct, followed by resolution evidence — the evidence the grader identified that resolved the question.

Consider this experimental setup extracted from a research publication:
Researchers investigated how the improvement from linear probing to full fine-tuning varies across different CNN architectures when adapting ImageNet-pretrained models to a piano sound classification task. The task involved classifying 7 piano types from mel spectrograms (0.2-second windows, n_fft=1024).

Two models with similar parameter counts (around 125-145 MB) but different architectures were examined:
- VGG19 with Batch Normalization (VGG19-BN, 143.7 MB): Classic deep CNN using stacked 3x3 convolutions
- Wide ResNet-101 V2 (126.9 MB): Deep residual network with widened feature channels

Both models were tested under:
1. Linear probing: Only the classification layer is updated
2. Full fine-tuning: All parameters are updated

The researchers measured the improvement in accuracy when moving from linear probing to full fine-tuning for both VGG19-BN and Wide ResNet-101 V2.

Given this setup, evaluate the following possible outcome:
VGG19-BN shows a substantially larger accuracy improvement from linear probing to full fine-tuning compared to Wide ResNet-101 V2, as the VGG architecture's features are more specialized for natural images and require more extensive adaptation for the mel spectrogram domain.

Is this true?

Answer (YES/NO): NO